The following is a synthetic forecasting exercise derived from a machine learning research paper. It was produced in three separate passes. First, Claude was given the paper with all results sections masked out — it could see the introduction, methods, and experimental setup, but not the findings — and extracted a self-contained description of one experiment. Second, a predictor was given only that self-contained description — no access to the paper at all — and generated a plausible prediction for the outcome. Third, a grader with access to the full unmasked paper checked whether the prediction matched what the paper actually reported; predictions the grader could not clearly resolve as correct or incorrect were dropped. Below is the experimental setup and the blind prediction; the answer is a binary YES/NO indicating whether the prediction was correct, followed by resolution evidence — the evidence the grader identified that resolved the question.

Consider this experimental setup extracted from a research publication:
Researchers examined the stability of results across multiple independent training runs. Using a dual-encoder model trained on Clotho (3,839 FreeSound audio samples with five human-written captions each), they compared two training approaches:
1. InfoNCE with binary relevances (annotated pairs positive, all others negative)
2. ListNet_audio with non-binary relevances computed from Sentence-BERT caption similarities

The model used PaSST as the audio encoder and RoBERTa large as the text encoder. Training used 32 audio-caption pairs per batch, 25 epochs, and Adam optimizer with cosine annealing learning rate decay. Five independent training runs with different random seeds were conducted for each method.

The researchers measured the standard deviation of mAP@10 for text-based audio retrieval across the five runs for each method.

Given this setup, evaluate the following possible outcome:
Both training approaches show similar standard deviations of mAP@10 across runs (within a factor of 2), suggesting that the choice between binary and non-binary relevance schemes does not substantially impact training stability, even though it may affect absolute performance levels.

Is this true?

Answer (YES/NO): NO